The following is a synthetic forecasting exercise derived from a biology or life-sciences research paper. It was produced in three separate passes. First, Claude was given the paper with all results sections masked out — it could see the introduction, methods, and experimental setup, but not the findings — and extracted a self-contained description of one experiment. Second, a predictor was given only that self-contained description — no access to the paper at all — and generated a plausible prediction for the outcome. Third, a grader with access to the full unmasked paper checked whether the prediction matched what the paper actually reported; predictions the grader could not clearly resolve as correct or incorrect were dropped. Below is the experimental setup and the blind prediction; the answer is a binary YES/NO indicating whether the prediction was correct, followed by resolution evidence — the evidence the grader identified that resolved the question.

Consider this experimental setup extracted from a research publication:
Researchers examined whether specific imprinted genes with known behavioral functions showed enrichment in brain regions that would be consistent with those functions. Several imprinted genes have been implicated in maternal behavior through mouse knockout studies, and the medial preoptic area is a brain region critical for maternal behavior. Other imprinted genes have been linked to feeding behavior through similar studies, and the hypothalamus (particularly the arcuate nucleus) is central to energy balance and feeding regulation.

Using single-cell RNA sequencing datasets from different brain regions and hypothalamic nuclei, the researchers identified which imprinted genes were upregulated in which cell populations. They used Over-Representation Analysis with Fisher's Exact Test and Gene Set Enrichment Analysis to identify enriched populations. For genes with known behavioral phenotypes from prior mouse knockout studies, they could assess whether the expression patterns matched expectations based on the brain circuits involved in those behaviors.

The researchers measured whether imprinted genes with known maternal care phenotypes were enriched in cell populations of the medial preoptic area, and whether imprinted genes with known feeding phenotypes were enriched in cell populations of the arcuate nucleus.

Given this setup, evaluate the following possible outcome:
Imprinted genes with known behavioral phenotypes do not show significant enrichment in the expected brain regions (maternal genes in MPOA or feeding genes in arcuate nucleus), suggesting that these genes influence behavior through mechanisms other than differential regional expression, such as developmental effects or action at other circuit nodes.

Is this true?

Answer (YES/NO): NO